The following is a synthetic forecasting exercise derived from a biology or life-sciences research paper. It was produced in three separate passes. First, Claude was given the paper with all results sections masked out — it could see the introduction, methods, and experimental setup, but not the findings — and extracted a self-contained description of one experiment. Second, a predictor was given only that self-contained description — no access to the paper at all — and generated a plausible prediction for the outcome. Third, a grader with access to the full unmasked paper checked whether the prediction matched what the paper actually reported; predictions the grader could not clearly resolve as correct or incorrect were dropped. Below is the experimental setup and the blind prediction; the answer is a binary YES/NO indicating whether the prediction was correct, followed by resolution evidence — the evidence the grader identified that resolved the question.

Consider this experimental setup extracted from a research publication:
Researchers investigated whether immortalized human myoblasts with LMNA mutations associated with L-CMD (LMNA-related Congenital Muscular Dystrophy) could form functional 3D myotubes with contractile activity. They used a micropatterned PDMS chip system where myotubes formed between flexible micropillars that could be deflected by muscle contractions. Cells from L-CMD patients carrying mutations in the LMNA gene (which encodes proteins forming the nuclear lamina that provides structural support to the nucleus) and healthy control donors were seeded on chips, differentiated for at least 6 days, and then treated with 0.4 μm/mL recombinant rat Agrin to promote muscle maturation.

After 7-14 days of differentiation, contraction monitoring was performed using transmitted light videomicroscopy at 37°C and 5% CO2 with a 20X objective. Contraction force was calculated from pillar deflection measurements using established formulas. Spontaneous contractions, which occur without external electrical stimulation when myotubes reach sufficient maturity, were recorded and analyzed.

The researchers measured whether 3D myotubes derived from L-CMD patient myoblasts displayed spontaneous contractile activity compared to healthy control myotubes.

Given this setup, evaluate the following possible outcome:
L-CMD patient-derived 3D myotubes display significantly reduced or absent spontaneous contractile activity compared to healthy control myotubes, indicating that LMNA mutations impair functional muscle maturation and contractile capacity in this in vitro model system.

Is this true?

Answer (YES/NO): YES